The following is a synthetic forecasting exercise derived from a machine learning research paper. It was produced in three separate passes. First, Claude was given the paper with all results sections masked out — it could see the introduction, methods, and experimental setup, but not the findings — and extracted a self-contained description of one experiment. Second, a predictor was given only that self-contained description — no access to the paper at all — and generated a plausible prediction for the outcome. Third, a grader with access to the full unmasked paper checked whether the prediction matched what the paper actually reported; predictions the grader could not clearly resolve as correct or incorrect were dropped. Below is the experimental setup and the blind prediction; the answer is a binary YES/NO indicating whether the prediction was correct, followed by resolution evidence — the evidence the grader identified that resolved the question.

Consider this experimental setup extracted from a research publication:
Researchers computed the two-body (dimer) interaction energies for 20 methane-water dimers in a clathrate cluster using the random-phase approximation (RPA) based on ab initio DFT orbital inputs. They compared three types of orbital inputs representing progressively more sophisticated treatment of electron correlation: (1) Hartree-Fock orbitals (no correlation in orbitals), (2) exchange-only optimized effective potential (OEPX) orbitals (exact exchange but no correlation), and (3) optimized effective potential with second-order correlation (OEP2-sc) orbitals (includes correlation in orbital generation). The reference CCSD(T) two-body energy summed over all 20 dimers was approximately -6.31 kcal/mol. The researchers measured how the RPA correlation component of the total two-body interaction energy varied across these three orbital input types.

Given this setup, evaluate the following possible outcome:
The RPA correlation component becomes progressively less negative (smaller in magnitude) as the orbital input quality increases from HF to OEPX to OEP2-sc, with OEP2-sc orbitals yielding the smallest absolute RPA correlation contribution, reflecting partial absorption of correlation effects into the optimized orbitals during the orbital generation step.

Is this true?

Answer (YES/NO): NO